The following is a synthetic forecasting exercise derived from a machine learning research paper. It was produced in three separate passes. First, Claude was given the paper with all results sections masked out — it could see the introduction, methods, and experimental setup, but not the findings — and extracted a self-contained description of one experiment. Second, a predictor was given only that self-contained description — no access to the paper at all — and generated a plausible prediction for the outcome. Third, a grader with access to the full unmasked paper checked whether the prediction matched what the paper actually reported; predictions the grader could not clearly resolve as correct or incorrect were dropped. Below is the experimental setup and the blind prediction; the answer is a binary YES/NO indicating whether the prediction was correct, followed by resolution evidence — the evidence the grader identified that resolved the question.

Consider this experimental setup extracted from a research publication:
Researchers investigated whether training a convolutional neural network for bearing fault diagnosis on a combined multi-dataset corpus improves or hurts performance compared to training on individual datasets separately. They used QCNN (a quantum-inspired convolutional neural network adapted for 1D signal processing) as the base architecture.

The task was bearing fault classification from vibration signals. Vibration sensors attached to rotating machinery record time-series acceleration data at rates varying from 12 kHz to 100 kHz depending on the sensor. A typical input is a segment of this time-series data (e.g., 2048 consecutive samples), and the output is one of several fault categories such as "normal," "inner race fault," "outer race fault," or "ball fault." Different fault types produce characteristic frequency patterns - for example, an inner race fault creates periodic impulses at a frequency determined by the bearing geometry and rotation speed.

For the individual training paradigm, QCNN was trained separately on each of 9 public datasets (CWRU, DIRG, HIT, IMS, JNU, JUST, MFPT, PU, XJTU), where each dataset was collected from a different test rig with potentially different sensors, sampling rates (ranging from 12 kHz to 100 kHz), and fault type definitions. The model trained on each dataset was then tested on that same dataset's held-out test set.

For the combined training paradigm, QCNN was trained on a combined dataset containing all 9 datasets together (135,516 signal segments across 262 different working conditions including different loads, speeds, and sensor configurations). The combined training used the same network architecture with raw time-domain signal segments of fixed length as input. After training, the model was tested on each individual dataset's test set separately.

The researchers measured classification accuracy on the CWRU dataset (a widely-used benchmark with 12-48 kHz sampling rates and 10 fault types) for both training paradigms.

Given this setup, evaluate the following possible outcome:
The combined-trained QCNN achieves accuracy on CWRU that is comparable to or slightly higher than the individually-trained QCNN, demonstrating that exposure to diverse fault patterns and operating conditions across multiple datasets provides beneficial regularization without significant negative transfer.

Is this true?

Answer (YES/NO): NO